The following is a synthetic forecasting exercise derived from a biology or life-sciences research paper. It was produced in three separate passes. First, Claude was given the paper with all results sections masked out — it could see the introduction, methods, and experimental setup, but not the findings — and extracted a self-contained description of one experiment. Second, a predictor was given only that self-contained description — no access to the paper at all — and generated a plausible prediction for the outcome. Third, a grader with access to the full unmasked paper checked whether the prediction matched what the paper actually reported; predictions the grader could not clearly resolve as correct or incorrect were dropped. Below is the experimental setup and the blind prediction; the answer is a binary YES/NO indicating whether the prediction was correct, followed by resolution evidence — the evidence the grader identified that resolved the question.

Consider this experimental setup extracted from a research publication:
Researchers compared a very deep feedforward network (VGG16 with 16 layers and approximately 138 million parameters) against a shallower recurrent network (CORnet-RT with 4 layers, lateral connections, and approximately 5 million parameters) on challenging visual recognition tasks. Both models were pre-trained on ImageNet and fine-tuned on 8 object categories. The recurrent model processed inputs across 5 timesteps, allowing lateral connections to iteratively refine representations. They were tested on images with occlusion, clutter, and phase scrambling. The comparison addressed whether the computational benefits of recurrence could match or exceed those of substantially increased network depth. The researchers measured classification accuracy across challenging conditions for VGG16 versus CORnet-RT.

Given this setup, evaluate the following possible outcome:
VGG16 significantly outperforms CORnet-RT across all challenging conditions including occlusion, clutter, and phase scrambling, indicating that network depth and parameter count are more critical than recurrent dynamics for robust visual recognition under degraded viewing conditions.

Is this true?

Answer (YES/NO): YES